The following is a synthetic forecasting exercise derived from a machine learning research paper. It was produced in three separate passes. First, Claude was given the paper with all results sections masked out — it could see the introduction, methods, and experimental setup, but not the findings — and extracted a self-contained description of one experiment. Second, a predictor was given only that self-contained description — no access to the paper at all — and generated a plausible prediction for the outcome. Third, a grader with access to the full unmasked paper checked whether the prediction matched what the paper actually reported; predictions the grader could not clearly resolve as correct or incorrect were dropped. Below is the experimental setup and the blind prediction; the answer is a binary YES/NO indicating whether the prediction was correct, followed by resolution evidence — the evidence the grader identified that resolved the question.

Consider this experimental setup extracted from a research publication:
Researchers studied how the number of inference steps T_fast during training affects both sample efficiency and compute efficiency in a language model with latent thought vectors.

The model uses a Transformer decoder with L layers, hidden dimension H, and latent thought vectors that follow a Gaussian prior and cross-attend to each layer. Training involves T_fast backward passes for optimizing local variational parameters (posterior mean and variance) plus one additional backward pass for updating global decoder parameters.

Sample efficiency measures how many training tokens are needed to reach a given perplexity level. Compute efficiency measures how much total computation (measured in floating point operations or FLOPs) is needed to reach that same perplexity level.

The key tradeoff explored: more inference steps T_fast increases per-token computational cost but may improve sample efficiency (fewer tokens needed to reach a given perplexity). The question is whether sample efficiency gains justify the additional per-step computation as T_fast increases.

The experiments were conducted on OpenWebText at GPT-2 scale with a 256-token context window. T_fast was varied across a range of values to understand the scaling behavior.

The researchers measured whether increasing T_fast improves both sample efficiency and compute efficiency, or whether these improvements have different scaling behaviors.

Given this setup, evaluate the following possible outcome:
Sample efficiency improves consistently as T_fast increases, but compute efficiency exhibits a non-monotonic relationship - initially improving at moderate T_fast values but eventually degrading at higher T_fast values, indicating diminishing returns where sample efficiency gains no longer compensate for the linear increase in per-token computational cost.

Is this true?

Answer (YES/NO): NO